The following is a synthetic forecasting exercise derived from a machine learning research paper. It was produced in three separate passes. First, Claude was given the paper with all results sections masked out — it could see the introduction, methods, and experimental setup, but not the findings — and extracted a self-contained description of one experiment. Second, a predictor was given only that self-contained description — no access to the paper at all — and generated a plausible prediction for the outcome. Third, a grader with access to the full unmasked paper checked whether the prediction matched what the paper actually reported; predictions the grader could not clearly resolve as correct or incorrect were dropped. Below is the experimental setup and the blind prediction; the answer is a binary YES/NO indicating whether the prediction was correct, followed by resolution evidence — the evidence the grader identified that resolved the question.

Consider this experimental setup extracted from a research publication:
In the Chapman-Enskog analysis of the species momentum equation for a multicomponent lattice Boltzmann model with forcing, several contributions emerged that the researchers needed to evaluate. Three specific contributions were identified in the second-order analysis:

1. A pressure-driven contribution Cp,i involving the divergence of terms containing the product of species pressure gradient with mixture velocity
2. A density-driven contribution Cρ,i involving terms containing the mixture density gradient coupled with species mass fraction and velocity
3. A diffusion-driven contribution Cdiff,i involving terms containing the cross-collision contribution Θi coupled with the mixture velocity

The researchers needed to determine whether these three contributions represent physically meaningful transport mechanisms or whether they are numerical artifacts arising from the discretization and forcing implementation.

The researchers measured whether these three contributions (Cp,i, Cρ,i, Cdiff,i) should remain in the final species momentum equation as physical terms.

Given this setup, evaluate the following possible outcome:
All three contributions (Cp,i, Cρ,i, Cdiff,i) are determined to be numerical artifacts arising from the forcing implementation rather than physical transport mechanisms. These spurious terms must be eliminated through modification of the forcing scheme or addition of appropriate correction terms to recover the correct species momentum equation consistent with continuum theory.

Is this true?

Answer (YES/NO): YES